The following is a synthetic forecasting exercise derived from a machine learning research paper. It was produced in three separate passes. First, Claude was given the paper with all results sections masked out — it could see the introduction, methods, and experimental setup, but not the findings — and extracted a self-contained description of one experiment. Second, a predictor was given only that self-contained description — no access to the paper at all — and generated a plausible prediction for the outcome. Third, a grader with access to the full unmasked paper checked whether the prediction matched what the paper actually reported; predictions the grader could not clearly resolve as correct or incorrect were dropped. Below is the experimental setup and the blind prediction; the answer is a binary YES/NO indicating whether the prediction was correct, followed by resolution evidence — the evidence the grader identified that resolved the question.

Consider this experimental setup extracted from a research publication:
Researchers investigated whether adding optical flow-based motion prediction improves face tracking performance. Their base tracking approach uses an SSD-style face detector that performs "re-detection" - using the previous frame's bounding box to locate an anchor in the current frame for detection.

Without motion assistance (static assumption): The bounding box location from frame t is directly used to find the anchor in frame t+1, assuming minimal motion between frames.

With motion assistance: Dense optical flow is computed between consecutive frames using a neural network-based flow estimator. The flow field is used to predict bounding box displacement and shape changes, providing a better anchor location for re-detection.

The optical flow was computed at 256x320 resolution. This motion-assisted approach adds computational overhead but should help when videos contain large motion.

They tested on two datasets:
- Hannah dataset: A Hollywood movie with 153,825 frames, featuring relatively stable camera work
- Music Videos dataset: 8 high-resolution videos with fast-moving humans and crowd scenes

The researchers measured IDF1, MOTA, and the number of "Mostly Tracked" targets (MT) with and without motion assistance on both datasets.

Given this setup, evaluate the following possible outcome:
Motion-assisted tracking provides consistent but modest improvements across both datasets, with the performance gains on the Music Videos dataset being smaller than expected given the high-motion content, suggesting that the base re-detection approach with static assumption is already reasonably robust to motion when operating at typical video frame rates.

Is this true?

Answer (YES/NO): YES